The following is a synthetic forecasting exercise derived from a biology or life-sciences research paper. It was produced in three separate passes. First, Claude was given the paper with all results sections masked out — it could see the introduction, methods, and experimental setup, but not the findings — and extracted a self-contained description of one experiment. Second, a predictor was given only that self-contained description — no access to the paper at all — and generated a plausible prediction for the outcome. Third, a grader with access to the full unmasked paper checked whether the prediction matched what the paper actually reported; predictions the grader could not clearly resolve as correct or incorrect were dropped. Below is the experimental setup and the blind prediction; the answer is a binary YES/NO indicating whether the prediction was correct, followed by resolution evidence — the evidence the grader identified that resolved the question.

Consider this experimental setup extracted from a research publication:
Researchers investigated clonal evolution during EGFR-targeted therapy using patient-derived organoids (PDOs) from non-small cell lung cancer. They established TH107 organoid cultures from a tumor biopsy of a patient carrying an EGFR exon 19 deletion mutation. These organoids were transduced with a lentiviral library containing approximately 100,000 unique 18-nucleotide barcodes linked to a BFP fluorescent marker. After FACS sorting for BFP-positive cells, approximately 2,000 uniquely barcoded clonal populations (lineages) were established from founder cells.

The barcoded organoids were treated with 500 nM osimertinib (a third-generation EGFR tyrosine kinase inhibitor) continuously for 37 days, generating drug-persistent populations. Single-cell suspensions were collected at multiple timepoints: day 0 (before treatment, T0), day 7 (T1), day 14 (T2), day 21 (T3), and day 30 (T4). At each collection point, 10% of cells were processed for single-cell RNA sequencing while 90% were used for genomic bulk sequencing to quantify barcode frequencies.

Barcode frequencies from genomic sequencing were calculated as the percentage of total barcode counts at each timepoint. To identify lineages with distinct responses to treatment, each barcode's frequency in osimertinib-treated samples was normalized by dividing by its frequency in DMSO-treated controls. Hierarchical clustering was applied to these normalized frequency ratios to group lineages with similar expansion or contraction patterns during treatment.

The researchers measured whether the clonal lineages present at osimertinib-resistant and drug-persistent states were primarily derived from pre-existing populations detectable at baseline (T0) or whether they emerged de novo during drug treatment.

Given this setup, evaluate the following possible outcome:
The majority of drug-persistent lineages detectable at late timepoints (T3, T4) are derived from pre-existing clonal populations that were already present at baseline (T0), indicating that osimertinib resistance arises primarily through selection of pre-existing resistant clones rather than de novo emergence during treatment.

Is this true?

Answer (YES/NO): YES